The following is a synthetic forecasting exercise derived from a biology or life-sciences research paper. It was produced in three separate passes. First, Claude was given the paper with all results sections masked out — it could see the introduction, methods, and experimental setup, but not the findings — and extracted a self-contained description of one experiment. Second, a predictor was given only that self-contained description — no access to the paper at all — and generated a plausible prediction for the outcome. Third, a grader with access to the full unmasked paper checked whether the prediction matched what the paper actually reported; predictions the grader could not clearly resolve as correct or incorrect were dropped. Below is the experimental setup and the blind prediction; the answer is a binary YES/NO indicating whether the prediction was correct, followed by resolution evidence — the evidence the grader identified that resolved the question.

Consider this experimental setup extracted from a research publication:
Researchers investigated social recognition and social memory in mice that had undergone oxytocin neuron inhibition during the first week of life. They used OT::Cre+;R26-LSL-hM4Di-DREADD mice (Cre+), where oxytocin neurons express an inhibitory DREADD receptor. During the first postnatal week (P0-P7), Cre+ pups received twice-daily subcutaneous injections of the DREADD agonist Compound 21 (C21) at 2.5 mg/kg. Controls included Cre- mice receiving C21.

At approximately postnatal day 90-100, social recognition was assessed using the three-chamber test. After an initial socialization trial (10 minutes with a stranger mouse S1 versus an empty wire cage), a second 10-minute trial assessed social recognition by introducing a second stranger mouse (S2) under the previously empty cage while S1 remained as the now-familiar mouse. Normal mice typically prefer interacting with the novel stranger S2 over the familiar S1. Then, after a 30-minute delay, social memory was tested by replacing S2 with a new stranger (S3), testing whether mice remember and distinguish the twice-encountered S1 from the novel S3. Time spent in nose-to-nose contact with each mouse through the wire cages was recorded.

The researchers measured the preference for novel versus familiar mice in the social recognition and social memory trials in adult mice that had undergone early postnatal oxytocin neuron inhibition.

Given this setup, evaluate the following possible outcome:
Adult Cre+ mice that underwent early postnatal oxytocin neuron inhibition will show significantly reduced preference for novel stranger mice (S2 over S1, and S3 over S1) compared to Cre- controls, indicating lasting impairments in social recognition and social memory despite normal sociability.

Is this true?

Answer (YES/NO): YES